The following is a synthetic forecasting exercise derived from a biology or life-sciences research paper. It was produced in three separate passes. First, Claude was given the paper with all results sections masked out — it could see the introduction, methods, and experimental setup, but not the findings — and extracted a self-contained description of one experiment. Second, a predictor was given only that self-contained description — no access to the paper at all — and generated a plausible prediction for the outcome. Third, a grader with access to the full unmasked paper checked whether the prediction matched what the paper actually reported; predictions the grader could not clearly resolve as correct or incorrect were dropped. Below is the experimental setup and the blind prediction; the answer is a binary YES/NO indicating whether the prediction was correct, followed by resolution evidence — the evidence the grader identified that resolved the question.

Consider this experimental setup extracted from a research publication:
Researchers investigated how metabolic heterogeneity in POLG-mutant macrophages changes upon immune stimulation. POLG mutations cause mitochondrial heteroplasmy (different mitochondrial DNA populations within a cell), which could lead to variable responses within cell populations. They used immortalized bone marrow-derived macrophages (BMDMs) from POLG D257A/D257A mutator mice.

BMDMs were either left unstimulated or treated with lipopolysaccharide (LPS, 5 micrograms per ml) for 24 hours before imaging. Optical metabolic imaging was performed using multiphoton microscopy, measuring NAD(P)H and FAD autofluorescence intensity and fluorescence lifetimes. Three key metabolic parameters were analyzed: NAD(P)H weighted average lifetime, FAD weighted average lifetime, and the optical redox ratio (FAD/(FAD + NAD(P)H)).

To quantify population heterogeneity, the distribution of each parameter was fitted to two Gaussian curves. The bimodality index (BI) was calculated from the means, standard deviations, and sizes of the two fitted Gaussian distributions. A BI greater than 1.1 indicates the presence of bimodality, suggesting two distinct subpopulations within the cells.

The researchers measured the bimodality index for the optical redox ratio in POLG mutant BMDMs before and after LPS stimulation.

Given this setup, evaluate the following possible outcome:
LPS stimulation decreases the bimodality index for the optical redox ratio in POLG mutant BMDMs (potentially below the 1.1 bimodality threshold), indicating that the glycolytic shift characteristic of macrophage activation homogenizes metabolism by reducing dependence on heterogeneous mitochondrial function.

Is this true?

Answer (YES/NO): NO